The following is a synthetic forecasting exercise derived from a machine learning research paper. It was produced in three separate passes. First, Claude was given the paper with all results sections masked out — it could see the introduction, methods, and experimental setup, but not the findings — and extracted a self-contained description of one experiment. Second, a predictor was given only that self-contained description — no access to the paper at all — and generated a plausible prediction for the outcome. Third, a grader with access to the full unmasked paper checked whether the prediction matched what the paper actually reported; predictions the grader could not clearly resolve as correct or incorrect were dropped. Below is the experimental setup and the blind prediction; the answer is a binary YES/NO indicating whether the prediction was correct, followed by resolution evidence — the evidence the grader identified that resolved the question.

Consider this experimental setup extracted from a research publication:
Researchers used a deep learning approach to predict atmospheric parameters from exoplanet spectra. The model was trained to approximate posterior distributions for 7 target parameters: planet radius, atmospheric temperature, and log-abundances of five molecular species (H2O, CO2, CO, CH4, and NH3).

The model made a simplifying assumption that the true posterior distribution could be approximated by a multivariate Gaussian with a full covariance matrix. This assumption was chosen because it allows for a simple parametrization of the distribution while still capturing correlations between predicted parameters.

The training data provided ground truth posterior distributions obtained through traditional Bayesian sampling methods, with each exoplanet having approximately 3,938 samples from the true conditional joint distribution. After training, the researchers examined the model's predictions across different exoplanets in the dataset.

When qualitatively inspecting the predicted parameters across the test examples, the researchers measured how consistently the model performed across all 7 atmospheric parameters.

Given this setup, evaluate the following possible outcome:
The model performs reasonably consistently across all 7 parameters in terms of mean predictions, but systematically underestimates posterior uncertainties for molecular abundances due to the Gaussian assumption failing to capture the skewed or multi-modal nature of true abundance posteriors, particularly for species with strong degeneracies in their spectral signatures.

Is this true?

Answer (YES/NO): NO